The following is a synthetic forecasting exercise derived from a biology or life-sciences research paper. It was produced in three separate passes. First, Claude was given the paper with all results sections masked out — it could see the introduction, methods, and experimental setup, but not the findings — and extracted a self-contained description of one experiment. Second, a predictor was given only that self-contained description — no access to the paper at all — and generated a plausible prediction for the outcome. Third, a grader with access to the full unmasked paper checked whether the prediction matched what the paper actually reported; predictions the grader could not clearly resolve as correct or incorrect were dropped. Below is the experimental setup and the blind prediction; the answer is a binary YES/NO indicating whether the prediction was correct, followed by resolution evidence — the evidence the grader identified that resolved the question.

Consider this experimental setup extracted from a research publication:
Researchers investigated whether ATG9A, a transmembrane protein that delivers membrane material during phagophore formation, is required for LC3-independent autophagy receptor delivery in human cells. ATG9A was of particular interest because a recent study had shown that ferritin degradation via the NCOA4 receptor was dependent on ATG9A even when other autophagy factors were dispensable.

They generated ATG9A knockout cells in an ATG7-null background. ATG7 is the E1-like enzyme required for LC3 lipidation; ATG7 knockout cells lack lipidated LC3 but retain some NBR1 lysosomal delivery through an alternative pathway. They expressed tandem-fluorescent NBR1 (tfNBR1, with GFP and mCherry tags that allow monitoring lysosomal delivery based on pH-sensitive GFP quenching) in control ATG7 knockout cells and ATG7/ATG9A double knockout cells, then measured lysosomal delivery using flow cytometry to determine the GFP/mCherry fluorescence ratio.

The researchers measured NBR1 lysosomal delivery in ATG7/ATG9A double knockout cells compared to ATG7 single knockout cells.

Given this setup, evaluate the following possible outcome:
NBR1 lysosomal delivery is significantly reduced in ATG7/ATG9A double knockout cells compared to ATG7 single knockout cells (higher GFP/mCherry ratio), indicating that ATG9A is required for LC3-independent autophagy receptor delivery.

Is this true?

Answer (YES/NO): YES